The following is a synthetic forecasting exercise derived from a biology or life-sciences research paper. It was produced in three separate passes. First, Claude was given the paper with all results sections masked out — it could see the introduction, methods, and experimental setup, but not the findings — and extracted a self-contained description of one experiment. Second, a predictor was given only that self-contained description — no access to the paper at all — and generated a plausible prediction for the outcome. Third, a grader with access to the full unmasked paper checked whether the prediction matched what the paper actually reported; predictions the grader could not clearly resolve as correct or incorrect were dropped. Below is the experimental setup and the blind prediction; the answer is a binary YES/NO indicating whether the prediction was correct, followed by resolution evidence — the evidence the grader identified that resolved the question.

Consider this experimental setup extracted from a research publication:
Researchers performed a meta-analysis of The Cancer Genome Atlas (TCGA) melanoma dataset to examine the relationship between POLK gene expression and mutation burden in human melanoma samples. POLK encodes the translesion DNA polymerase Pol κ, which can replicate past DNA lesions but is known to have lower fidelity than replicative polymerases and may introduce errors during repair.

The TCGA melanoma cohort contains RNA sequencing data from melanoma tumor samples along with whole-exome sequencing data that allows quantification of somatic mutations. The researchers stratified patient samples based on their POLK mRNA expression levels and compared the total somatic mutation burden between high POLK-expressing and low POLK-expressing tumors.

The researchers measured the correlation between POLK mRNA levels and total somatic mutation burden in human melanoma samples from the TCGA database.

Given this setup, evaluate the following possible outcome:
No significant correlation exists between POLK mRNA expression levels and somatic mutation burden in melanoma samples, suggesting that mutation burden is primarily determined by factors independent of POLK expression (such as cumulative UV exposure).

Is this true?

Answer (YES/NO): NO